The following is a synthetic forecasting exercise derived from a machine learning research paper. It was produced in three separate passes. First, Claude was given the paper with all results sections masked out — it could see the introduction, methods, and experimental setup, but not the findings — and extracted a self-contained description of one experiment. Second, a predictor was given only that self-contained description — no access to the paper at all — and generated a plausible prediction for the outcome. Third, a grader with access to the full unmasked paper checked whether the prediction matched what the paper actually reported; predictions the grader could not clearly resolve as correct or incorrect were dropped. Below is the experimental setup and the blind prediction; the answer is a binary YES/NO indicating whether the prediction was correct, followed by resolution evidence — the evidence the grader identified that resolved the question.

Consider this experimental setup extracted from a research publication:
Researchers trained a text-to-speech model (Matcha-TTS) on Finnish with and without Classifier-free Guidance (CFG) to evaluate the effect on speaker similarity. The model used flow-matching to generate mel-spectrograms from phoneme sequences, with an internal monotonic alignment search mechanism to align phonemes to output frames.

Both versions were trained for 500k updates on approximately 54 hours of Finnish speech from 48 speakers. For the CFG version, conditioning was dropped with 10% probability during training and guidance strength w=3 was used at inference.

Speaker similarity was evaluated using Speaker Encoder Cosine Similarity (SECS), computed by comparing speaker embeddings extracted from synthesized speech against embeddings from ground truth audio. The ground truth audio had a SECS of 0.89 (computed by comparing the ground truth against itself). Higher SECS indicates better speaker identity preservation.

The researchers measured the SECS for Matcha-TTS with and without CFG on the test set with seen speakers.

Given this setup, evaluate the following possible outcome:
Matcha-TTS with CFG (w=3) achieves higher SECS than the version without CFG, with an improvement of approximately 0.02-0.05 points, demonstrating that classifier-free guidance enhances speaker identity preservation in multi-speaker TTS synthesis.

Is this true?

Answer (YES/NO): YES